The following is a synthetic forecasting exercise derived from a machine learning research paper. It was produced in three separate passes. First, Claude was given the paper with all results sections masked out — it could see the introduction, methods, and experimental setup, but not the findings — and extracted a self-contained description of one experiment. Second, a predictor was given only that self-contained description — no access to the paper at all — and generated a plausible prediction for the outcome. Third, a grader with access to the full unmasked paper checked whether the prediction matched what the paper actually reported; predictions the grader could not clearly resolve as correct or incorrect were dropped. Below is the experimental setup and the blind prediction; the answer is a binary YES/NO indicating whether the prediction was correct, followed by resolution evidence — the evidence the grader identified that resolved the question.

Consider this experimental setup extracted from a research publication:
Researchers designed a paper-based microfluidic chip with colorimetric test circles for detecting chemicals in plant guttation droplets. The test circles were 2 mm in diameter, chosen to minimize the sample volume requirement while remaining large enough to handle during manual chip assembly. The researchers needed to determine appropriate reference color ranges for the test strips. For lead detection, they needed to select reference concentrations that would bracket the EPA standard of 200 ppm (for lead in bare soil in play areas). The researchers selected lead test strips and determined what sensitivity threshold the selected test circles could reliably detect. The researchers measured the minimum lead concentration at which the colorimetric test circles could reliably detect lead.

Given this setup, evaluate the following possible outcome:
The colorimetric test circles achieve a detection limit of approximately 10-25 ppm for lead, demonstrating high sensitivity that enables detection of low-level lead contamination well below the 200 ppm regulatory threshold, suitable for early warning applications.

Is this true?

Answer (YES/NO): NO